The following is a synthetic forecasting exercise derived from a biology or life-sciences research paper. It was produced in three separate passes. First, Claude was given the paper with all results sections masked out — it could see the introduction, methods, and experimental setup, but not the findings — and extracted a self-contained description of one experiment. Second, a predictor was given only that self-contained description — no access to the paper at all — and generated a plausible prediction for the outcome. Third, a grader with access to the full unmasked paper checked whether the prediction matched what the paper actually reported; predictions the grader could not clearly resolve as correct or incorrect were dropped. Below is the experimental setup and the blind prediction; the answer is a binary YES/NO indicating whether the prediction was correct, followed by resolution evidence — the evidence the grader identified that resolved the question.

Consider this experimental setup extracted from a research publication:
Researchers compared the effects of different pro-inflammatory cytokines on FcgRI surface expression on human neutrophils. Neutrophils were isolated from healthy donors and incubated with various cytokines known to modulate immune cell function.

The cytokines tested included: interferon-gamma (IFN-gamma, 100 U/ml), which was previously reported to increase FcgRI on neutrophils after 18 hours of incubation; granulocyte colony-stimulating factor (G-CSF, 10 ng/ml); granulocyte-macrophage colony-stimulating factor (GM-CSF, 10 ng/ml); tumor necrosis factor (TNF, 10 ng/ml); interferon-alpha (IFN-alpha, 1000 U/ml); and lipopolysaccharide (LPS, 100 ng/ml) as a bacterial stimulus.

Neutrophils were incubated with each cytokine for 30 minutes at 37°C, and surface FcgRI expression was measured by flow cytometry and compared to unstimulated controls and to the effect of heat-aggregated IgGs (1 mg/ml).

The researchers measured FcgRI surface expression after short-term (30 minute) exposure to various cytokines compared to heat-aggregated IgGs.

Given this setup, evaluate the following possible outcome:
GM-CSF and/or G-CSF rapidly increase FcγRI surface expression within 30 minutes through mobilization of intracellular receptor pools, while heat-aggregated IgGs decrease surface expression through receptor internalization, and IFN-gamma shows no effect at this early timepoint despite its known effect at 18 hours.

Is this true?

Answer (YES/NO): NO